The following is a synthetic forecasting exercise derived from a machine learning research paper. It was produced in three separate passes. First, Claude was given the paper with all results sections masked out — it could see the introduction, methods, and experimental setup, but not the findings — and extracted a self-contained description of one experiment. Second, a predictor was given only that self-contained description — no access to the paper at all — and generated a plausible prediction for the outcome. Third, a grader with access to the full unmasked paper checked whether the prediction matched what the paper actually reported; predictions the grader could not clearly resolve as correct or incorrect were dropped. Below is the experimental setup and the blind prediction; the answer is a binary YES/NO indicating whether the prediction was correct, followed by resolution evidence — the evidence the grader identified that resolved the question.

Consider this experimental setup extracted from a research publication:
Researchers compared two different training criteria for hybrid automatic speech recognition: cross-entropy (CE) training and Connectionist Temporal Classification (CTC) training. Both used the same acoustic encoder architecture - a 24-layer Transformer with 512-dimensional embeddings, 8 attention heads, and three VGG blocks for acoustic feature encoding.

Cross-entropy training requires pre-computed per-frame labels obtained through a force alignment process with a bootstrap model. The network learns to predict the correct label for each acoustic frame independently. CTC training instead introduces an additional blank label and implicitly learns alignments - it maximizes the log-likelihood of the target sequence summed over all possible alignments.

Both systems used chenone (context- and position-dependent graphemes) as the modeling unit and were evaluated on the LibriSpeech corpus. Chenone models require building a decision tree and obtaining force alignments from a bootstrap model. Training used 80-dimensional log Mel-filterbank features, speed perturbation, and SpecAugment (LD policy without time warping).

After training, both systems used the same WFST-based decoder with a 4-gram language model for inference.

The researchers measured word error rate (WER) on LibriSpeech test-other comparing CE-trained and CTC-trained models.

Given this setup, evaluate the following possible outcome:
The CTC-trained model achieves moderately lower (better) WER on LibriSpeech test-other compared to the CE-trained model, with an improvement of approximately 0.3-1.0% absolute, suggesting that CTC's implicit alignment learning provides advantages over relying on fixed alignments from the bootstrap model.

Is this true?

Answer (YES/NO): YES